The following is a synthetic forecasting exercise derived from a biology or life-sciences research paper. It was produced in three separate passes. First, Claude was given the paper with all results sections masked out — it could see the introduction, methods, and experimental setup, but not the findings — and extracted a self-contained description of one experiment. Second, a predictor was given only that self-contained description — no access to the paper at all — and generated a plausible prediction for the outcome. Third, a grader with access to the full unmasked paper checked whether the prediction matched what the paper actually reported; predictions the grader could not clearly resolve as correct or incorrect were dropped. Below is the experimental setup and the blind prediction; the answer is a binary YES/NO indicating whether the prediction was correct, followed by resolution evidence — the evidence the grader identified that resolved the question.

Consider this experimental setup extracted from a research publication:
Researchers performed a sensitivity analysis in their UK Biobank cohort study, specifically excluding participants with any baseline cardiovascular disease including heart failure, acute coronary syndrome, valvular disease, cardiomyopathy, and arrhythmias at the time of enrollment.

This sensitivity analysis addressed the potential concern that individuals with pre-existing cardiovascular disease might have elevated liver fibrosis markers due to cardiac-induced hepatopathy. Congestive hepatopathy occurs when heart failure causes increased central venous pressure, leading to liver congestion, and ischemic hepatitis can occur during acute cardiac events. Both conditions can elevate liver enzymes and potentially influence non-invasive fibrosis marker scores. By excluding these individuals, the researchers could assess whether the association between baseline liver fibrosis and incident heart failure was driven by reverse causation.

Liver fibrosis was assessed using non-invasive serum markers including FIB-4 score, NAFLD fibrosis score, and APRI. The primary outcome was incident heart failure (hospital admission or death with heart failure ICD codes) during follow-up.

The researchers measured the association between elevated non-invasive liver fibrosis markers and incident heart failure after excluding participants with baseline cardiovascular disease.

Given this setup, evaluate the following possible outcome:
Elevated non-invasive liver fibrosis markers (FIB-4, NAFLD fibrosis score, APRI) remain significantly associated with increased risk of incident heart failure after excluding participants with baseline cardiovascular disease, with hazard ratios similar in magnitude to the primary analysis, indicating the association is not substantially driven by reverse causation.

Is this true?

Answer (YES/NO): YES